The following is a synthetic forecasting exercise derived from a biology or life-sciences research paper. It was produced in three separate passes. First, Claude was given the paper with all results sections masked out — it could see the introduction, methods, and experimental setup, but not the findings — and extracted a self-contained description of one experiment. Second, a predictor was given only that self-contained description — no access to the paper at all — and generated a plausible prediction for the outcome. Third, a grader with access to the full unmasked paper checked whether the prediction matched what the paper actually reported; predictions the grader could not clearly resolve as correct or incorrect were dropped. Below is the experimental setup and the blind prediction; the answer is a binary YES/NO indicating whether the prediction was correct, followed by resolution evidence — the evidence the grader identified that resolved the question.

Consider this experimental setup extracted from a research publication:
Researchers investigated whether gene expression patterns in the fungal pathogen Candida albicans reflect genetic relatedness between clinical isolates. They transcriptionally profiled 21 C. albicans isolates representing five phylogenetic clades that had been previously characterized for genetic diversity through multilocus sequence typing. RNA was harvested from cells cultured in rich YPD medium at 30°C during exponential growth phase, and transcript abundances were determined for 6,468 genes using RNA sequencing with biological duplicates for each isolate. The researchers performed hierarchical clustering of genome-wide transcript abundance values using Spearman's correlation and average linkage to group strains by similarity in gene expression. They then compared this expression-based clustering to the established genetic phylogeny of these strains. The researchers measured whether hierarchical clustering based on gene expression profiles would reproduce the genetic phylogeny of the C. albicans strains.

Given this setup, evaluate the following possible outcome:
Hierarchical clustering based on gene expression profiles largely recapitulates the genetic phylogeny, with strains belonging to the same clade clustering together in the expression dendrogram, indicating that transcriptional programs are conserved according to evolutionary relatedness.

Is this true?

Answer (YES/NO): NO